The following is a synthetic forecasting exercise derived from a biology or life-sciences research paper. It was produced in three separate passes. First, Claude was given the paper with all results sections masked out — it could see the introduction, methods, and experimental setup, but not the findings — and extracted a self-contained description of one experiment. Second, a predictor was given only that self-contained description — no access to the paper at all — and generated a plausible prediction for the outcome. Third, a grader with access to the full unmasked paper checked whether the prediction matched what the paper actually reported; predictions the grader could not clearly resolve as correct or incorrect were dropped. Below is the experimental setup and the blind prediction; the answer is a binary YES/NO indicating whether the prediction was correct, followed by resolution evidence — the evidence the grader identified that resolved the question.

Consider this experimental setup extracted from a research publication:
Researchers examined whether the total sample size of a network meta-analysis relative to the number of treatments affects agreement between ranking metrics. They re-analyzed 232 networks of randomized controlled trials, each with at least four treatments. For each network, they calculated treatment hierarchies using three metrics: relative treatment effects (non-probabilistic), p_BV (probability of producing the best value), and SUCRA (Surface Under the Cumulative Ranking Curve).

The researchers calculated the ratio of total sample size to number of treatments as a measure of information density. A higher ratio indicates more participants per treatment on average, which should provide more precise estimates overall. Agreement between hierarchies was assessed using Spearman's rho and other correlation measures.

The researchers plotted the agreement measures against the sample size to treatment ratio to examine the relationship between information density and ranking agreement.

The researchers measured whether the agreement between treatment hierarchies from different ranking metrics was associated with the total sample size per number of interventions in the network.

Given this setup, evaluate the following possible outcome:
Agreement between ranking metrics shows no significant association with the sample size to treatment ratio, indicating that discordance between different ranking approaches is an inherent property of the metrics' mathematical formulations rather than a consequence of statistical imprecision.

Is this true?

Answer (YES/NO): NO